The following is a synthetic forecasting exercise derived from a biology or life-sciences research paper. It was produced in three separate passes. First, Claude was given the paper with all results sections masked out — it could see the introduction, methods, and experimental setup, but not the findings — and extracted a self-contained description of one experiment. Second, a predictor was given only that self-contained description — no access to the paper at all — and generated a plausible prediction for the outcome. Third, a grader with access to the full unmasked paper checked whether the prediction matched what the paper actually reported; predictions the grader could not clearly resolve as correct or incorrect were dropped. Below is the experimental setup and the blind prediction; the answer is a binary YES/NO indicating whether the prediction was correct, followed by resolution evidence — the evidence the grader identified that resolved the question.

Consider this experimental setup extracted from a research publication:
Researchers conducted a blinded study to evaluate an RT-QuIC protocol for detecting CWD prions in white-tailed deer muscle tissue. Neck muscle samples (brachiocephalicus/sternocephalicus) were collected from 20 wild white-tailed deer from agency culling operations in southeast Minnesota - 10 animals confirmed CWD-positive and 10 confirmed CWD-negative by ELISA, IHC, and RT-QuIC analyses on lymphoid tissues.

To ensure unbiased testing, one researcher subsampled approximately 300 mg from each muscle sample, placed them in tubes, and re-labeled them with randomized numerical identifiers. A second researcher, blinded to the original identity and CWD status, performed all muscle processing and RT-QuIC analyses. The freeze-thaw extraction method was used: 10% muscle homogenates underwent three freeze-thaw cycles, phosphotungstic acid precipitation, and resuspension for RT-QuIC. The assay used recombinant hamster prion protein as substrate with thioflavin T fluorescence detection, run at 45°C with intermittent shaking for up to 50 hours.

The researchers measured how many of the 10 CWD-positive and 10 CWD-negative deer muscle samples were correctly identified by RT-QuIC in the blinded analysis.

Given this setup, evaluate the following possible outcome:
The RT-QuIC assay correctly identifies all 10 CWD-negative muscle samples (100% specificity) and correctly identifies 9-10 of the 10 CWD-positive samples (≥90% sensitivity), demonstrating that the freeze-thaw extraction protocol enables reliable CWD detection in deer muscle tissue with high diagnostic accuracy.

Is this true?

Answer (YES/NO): NO